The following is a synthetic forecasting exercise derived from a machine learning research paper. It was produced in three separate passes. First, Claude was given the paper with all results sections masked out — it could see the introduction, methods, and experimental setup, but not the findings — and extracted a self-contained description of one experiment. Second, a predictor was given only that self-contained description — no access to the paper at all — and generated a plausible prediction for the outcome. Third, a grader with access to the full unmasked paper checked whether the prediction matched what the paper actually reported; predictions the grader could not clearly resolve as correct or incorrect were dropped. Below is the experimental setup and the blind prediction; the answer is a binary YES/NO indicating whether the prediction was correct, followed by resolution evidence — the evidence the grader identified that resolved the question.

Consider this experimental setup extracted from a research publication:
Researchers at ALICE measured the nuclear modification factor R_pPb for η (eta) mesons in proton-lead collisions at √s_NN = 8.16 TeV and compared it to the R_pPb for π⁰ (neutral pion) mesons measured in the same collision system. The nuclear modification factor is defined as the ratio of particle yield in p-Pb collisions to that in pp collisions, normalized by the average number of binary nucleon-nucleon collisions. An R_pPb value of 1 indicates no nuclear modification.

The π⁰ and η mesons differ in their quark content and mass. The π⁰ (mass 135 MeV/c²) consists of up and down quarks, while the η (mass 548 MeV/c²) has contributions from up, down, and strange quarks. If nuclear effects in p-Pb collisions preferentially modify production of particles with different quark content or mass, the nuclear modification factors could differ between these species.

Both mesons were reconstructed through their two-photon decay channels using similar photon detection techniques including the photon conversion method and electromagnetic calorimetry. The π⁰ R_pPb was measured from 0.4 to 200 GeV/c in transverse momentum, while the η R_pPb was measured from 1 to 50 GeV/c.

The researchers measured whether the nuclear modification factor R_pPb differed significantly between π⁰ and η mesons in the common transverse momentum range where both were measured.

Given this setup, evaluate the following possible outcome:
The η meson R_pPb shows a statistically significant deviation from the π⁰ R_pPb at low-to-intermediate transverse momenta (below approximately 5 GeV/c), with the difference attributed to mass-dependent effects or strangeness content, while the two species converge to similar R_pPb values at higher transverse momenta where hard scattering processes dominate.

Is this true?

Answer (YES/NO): NO